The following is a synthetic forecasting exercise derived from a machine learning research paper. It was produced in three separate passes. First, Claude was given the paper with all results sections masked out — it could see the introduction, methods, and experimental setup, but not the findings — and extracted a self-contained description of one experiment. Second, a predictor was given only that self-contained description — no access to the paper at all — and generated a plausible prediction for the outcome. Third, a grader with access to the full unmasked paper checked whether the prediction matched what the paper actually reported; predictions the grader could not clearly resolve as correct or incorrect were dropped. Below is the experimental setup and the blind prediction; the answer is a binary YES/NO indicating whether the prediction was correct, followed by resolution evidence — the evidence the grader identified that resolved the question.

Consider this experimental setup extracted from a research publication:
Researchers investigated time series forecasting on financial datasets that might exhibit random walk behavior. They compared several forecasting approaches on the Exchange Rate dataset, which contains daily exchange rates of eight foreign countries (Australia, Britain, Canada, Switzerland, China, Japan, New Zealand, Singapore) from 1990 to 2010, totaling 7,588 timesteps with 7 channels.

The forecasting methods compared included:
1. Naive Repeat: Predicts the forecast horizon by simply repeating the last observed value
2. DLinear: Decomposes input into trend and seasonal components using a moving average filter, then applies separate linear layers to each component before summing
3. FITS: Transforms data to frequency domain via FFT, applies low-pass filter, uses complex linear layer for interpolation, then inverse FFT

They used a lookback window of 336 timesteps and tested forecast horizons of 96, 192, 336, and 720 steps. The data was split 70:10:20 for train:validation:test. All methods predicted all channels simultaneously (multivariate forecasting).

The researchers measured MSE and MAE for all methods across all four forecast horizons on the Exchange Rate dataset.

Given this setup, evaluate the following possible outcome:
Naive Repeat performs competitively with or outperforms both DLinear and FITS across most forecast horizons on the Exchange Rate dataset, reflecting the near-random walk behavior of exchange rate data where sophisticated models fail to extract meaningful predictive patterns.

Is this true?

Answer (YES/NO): YES